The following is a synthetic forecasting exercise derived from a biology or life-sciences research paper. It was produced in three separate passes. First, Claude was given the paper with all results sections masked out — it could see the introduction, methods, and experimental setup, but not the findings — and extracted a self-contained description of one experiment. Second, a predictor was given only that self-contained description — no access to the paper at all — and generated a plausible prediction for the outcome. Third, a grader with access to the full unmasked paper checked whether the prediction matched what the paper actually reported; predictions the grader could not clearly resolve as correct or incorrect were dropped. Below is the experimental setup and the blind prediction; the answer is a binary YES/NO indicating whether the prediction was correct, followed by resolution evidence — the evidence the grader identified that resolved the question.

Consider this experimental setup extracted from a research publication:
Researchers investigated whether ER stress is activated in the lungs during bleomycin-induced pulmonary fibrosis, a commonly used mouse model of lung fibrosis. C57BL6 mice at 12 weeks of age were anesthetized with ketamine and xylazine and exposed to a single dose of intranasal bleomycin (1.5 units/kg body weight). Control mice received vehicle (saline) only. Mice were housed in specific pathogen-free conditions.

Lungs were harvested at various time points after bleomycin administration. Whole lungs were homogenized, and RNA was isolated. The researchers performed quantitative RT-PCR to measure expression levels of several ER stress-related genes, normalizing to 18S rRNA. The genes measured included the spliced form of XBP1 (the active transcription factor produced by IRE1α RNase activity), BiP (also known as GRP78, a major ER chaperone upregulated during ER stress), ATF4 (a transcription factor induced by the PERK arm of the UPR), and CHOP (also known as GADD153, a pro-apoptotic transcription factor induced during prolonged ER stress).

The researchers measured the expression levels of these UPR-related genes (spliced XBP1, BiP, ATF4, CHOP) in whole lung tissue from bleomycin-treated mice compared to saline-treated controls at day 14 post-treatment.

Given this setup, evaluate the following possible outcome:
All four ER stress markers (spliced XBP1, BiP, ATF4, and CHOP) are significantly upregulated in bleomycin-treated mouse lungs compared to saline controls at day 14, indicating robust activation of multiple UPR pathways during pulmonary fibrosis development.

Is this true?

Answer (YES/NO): YES